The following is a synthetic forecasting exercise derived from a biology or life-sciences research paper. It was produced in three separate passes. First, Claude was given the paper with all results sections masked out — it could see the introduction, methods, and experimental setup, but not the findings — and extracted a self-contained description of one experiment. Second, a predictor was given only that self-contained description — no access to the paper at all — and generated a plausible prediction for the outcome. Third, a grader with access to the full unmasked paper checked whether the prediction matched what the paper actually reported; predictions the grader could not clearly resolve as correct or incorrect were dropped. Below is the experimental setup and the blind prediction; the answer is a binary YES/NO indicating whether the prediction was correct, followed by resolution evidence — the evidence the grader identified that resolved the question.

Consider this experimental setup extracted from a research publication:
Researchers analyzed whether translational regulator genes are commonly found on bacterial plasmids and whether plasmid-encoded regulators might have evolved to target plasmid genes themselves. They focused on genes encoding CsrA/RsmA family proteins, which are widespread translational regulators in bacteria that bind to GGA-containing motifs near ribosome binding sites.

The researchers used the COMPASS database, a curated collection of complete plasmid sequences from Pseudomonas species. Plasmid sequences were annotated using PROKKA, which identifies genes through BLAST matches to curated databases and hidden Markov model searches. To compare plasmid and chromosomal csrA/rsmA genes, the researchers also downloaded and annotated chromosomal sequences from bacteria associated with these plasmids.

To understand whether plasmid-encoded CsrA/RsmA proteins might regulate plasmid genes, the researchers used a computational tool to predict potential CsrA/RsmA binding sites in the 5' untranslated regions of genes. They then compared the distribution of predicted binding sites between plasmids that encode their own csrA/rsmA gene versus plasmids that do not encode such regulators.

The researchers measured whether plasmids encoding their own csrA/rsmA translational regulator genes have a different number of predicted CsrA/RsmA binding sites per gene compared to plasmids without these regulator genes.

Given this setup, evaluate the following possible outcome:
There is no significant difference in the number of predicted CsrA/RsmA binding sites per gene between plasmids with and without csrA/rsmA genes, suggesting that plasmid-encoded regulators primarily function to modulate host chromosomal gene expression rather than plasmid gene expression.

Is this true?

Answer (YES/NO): NO